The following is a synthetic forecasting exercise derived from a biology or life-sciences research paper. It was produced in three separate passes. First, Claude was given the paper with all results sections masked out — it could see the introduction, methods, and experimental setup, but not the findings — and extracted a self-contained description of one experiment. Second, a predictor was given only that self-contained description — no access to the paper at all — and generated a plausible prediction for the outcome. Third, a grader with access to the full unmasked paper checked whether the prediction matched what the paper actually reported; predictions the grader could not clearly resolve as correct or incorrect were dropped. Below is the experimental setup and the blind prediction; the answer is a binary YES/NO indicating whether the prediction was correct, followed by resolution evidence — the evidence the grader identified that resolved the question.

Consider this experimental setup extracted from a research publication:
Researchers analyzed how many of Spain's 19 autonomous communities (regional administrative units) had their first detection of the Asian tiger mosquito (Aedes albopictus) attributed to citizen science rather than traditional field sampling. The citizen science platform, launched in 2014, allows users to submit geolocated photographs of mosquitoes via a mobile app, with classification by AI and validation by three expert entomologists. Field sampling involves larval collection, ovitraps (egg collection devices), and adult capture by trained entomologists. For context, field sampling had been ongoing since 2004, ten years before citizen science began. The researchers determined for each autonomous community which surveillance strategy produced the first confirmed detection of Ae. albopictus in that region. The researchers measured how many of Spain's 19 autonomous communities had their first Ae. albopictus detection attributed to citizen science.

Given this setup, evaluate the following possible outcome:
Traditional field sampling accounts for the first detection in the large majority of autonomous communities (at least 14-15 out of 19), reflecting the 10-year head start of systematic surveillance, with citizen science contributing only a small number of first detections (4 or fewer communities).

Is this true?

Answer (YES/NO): NO